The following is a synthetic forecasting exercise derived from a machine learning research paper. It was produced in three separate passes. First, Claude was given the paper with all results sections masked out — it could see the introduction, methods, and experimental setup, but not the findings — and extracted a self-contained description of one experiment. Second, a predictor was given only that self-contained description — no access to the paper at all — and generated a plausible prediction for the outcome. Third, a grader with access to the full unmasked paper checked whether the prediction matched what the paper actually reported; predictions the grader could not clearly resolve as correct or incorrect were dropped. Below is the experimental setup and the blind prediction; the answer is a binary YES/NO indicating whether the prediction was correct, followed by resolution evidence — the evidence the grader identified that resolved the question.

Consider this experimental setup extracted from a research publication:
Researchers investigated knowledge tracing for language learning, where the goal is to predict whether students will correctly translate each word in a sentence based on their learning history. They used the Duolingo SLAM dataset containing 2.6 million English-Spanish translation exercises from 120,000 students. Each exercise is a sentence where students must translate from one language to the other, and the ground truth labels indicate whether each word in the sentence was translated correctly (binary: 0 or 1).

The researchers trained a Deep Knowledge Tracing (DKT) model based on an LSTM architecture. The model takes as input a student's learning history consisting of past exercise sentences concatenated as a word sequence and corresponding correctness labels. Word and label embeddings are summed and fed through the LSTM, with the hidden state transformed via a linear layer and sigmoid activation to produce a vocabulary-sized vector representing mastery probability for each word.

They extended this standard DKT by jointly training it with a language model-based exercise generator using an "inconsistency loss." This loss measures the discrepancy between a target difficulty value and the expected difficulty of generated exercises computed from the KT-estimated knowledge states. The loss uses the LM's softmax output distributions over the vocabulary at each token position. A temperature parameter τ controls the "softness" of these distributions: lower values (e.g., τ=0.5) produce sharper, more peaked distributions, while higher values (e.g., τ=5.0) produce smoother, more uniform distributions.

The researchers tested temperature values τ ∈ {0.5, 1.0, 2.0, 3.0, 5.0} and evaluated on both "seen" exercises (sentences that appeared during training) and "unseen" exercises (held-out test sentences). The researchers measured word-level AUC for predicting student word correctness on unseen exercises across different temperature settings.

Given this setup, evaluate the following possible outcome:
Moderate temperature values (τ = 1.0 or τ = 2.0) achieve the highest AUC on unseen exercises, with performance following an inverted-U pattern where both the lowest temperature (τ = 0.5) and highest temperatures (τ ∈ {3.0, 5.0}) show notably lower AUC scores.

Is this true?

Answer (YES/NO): NO